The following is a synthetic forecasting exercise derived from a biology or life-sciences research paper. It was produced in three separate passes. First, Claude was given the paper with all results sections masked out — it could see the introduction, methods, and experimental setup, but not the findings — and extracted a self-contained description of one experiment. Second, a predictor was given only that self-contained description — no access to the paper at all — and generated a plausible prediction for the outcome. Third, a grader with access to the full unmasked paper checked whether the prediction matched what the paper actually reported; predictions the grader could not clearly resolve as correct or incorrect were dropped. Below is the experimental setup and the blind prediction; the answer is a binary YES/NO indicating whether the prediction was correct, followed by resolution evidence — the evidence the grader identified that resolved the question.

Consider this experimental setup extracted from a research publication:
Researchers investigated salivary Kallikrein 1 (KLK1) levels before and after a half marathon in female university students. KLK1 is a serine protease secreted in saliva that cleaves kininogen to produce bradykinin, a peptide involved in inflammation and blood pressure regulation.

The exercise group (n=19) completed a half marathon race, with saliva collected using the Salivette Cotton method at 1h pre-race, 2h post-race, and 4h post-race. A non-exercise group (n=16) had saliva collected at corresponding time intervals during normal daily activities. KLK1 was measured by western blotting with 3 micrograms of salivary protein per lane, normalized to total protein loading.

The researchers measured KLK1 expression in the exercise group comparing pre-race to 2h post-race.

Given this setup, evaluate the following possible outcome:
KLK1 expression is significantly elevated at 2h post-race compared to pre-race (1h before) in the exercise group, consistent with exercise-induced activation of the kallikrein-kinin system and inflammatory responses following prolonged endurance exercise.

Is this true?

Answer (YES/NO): NO